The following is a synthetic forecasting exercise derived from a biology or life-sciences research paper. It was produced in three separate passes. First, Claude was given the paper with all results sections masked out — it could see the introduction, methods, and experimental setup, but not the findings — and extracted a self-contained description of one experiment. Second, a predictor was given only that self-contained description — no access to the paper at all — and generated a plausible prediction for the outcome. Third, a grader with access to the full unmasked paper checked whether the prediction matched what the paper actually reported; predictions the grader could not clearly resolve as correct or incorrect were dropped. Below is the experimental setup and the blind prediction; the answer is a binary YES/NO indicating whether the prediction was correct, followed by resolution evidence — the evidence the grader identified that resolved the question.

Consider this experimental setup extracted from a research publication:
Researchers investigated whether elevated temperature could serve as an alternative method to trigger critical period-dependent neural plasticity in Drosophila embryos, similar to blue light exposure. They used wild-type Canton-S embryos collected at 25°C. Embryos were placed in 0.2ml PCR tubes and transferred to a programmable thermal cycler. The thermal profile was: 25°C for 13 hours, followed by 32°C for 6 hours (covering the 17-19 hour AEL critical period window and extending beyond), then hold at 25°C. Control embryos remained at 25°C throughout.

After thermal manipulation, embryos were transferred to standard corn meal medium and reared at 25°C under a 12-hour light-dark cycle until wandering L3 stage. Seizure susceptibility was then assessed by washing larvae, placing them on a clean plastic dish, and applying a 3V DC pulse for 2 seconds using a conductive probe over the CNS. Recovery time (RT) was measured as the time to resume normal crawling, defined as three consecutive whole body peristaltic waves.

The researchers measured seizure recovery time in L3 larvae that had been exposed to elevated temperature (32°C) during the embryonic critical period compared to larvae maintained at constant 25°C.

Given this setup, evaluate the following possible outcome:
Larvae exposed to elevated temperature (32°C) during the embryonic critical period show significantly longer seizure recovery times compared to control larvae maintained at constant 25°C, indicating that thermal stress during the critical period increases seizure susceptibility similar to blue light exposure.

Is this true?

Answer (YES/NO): YES